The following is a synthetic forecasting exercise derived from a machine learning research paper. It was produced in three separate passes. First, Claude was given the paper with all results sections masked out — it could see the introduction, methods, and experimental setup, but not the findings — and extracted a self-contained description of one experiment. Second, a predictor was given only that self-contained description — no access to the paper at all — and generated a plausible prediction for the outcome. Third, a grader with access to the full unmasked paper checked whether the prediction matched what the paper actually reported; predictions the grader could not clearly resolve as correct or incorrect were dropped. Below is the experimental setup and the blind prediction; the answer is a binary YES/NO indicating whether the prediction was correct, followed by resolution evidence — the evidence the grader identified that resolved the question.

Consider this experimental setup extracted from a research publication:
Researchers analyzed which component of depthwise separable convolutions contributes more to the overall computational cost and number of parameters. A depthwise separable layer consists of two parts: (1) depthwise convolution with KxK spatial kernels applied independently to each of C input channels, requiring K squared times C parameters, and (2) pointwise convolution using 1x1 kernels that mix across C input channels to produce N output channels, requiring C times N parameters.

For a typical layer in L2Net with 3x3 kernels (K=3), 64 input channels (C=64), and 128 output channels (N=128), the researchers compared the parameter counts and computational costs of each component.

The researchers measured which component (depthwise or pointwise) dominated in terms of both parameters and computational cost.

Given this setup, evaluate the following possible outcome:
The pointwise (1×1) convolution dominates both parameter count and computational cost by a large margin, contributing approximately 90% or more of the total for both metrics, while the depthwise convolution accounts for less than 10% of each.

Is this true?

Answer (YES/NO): YES